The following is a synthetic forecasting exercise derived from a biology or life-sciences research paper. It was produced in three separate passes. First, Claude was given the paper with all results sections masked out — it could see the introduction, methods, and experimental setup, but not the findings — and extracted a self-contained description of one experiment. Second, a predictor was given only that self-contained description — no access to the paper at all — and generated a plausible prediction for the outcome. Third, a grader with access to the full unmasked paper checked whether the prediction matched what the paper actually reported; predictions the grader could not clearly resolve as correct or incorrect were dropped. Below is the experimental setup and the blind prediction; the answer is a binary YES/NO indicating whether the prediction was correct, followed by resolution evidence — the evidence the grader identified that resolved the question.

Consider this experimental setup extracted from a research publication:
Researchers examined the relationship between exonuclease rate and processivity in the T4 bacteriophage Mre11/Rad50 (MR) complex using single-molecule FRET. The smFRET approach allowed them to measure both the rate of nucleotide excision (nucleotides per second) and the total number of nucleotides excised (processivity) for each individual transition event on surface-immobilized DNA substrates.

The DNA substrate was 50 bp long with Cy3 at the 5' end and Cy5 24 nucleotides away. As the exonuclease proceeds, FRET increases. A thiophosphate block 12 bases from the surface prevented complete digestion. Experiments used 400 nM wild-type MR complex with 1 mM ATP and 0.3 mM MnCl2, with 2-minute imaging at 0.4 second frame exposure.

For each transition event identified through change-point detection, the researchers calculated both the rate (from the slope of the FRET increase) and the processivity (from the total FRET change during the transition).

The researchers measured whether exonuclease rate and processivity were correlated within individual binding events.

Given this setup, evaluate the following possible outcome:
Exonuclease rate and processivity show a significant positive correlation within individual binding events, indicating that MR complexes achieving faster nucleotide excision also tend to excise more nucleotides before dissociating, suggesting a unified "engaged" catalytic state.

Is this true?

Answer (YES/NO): NO